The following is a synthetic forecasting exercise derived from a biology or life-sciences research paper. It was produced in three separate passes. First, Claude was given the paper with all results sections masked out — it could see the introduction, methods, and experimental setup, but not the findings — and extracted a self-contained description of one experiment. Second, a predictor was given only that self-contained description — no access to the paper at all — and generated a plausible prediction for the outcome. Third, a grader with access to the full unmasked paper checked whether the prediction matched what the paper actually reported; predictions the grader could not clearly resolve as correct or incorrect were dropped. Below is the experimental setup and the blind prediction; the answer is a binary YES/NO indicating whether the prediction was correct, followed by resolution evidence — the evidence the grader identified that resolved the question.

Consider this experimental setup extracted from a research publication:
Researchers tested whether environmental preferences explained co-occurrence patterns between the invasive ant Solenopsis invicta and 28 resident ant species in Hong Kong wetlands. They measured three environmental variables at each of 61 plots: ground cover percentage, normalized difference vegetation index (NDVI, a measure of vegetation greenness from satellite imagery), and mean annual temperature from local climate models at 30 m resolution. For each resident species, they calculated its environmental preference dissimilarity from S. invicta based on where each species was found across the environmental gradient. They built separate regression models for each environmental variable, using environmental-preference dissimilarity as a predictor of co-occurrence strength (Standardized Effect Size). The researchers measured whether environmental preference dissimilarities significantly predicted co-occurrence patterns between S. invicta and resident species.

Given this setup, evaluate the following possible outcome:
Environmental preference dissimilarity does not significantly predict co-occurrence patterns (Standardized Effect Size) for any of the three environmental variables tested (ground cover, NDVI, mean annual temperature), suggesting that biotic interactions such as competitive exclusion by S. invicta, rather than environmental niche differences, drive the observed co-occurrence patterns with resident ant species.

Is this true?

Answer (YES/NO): YES